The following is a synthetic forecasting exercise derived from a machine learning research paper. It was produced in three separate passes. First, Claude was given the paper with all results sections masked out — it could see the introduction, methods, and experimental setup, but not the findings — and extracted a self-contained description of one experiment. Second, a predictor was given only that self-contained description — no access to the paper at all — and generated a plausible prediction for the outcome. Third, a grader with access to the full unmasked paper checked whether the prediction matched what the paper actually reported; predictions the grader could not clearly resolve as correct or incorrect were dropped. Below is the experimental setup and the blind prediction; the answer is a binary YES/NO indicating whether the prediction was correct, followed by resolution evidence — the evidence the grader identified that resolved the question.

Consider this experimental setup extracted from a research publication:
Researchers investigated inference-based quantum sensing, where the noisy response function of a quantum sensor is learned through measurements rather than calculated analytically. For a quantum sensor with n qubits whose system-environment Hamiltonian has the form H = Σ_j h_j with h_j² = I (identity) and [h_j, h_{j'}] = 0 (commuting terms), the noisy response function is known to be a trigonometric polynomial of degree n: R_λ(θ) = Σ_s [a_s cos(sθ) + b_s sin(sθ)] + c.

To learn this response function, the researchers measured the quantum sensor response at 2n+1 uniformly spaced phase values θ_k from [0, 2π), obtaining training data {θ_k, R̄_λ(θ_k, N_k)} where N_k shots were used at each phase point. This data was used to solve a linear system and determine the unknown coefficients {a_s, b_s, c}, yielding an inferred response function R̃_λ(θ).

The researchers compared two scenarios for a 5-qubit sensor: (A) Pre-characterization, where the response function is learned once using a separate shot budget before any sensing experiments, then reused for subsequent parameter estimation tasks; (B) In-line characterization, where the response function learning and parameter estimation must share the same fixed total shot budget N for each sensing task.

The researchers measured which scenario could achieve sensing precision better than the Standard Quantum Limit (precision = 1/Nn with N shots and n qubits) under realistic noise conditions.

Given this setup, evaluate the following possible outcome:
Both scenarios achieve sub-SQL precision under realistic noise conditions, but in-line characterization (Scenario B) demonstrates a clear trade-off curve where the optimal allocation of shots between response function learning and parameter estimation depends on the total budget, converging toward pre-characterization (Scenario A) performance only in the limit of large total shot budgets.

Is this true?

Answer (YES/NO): NO